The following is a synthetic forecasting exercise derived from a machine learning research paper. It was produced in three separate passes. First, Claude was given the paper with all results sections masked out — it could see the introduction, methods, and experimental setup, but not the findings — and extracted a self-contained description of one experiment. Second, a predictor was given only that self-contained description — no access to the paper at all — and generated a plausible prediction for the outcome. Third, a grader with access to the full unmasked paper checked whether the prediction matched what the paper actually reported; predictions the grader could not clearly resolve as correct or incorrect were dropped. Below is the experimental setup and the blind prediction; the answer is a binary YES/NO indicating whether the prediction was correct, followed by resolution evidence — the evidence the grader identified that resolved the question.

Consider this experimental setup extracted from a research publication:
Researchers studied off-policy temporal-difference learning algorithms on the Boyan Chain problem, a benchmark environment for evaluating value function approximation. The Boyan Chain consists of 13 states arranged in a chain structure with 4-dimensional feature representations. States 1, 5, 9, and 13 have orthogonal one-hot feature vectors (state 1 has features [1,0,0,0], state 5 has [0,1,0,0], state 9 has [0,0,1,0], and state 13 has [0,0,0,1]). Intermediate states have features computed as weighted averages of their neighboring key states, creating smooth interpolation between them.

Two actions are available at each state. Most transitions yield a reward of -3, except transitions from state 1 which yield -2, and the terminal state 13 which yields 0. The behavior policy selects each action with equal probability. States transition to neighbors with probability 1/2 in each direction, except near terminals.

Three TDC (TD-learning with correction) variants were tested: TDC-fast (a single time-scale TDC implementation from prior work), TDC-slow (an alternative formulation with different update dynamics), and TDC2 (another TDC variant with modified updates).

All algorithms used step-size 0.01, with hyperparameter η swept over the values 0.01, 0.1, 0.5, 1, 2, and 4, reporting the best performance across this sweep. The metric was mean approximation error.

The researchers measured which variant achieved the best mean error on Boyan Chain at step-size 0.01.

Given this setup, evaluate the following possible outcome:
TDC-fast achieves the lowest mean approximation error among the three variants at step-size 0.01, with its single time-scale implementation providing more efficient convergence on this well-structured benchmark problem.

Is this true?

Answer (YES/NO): NO